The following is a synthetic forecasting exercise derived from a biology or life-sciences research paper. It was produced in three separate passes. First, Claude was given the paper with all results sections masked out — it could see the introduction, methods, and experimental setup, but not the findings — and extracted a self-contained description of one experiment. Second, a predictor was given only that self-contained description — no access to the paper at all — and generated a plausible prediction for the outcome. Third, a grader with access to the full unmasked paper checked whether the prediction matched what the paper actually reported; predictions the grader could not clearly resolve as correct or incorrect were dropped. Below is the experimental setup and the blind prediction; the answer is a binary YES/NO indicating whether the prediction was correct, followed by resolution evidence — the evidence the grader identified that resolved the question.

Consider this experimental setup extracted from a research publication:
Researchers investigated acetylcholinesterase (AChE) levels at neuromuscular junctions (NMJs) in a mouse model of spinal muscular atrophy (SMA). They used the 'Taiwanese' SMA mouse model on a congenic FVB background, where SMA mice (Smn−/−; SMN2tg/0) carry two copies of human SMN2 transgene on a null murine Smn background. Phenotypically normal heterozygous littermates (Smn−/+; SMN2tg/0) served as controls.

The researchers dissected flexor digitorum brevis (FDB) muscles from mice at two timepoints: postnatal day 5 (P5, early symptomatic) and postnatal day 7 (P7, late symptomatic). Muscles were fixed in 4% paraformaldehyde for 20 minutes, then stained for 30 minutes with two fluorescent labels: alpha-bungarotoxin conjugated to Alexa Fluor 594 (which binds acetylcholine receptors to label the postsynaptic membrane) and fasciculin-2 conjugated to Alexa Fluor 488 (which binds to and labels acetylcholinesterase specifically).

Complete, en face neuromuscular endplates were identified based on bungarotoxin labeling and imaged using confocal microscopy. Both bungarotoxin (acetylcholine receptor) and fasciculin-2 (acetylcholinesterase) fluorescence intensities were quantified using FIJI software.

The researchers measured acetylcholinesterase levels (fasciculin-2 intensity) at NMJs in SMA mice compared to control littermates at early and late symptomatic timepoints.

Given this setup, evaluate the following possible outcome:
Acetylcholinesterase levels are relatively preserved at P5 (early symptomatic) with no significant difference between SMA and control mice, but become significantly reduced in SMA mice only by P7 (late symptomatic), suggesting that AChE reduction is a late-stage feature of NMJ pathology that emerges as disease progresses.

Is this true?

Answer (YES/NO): YES